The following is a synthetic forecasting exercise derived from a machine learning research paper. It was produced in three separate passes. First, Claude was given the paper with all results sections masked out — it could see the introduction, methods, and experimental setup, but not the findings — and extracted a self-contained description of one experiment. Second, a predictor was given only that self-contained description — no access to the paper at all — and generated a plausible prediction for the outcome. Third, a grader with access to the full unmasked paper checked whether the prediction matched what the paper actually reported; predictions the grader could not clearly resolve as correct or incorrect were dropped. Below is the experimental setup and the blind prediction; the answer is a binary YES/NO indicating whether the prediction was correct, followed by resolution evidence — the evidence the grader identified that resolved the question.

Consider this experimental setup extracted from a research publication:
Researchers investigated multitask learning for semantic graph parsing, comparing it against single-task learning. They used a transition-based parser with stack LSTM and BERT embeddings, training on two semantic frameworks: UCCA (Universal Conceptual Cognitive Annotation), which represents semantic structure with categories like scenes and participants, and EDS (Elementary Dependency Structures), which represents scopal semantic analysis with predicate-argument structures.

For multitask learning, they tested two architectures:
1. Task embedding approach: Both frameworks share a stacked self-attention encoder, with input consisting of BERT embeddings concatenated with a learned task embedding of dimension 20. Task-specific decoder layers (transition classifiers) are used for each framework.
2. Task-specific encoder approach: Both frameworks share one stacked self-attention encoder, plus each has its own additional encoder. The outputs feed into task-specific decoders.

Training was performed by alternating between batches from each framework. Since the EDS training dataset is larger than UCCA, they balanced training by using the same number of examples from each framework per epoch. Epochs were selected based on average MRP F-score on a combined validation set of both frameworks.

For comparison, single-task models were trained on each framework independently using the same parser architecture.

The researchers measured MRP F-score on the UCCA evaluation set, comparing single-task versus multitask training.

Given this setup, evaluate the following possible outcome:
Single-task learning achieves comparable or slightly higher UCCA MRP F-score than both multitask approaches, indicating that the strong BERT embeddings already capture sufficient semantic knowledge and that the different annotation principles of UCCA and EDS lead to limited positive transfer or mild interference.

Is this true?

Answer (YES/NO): NO